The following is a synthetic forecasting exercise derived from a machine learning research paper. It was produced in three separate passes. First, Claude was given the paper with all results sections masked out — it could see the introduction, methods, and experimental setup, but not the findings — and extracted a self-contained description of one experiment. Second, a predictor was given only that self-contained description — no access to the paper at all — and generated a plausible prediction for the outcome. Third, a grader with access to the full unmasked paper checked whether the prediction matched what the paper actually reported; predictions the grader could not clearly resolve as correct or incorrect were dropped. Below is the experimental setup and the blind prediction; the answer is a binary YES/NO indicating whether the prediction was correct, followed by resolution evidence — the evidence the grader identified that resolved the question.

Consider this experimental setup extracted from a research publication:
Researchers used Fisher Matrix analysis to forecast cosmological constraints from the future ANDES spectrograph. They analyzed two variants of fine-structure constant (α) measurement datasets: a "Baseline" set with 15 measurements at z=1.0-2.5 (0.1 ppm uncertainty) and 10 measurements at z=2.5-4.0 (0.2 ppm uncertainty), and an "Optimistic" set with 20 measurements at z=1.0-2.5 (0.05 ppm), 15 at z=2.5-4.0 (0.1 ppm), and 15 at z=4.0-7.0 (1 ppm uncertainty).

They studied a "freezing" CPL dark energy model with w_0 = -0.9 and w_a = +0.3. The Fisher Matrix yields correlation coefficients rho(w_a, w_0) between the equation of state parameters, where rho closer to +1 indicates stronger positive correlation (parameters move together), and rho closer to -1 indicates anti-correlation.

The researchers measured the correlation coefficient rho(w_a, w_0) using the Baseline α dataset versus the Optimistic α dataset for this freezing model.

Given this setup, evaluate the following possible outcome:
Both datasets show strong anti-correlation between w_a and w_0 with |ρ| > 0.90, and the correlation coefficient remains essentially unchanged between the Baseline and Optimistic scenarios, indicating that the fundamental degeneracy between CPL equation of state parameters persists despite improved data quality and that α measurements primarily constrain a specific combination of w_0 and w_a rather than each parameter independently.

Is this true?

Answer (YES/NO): NO